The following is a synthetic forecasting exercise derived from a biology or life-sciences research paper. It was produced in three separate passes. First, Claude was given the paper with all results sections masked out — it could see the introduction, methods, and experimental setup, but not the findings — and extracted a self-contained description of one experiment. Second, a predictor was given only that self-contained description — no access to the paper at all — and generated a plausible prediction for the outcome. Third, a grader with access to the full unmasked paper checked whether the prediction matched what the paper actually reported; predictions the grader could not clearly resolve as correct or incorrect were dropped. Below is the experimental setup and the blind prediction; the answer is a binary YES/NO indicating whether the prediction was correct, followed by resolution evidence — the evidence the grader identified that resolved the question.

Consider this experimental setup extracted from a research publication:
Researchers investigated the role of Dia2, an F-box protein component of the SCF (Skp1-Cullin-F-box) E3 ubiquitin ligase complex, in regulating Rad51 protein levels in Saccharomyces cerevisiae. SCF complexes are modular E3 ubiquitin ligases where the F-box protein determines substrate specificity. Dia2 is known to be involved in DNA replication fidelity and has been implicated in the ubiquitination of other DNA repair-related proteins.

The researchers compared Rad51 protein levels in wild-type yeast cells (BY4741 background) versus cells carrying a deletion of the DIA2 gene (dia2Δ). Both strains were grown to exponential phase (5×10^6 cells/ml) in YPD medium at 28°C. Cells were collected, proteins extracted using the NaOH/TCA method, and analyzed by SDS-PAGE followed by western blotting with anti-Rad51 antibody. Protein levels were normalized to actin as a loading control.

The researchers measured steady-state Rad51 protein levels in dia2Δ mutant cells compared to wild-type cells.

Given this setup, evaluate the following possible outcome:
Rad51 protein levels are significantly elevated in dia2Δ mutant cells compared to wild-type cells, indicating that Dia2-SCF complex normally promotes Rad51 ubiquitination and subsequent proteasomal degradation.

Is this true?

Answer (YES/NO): YES